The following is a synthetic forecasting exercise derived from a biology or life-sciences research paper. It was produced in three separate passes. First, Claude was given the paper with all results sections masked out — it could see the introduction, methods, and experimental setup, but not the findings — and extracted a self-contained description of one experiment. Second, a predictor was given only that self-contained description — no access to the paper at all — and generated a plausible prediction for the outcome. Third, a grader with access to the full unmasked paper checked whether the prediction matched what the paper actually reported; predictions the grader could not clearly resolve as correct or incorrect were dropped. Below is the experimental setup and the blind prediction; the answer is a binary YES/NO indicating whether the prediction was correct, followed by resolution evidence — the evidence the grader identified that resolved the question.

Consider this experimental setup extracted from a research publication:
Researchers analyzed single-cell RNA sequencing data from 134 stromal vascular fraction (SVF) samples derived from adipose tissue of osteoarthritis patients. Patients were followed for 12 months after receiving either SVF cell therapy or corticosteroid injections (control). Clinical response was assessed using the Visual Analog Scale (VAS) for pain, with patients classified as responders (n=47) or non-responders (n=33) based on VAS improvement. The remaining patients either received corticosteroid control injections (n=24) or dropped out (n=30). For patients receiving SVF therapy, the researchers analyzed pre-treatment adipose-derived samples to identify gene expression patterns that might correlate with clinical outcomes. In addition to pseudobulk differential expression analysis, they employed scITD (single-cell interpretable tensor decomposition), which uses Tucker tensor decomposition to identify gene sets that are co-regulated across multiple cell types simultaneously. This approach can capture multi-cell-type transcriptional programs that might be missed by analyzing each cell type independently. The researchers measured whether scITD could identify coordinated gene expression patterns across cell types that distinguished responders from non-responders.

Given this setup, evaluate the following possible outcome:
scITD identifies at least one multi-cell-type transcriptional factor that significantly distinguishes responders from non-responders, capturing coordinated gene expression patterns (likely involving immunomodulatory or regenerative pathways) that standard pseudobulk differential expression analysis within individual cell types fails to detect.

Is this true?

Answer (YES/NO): NO